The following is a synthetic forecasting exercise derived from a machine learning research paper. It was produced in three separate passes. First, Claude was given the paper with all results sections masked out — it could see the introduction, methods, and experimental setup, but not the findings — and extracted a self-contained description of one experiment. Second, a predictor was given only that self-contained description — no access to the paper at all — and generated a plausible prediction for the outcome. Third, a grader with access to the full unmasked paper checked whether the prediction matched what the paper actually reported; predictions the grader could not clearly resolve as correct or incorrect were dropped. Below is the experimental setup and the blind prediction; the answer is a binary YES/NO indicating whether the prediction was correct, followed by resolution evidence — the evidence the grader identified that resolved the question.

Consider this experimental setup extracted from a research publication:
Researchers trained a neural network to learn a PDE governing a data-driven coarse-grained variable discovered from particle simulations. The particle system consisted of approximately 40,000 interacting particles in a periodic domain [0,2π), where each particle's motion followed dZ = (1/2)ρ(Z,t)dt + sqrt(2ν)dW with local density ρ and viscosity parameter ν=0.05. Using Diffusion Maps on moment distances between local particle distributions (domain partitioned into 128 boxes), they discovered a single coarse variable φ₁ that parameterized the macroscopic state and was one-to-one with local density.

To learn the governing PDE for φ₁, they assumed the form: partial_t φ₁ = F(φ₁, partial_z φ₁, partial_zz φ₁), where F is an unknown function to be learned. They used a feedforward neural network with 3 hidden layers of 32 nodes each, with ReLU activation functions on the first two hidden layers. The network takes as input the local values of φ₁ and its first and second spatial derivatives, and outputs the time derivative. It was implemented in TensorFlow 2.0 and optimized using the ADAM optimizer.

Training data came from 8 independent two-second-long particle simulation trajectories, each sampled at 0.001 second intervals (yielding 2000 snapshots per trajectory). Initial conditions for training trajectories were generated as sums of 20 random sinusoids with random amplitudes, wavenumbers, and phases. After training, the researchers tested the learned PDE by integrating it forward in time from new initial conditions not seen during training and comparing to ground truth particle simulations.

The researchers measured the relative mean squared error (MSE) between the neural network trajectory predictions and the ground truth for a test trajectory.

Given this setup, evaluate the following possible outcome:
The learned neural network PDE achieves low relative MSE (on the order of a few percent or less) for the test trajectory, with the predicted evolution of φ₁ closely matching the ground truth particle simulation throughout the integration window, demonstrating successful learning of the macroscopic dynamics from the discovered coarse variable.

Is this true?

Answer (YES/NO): YES